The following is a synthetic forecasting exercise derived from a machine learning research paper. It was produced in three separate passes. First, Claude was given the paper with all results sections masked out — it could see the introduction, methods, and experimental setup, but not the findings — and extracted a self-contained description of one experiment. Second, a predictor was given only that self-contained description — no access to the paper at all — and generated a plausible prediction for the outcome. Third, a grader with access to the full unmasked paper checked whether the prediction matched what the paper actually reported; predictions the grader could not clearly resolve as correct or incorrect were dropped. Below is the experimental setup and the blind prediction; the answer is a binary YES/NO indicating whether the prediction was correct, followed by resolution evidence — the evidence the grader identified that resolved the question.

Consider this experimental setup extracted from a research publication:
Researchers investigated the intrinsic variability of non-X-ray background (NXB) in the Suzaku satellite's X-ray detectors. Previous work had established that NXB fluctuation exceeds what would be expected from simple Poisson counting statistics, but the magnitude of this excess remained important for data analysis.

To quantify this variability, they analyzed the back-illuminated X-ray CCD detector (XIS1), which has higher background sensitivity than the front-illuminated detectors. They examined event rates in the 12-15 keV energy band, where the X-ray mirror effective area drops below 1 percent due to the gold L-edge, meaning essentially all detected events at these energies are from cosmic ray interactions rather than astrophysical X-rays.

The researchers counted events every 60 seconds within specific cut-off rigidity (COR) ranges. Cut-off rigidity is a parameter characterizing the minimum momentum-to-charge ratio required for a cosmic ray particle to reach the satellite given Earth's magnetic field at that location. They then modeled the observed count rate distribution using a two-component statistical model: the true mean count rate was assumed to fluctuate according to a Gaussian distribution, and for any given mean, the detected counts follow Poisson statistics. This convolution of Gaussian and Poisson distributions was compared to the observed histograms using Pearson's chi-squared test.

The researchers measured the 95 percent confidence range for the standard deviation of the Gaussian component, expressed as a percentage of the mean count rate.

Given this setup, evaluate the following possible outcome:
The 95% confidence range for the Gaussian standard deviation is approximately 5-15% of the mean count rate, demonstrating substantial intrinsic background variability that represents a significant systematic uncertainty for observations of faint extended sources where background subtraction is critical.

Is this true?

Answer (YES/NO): NO